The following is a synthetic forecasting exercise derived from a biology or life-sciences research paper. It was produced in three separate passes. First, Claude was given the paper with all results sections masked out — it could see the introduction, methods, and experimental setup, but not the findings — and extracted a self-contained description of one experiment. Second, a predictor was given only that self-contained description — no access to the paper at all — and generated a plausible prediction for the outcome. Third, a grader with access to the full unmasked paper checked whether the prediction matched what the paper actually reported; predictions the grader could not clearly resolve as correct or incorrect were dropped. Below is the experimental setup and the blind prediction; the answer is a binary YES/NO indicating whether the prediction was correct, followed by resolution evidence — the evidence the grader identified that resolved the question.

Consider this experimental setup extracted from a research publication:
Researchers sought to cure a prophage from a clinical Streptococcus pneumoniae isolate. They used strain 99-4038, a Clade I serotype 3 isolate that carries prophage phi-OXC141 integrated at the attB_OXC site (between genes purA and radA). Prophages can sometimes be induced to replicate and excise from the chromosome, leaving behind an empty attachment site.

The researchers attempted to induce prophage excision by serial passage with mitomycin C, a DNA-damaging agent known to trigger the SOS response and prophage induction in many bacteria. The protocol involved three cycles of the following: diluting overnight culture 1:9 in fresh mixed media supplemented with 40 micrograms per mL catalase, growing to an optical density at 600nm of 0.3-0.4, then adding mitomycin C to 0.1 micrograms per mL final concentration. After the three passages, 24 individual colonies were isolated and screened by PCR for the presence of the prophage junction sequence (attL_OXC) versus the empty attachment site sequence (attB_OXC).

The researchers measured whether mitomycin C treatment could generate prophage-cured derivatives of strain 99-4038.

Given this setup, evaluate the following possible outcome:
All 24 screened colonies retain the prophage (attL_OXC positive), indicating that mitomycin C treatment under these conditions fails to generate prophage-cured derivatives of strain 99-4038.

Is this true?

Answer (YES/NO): NO